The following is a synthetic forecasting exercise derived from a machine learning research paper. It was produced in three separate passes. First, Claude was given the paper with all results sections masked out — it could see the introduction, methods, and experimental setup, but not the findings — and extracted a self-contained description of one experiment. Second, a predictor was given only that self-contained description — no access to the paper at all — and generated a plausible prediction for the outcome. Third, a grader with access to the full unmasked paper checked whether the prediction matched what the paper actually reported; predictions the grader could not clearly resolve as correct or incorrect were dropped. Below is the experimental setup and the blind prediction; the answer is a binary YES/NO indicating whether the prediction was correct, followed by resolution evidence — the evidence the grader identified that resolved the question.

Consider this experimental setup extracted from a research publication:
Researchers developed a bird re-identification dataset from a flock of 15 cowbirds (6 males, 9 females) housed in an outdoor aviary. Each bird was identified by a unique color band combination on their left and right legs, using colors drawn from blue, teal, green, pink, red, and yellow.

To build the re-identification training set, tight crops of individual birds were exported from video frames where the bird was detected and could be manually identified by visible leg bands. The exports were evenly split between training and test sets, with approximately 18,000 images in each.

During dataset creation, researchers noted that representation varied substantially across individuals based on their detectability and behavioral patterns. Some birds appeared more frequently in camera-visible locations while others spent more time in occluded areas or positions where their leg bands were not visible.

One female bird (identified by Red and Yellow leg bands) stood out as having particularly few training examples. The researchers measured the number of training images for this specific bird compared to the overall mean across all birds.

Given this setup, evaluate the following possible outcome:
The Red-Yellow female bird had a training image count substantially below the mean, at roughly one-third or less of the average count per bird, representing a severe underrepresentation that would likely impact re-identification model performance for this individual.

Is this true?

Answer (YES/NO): NO